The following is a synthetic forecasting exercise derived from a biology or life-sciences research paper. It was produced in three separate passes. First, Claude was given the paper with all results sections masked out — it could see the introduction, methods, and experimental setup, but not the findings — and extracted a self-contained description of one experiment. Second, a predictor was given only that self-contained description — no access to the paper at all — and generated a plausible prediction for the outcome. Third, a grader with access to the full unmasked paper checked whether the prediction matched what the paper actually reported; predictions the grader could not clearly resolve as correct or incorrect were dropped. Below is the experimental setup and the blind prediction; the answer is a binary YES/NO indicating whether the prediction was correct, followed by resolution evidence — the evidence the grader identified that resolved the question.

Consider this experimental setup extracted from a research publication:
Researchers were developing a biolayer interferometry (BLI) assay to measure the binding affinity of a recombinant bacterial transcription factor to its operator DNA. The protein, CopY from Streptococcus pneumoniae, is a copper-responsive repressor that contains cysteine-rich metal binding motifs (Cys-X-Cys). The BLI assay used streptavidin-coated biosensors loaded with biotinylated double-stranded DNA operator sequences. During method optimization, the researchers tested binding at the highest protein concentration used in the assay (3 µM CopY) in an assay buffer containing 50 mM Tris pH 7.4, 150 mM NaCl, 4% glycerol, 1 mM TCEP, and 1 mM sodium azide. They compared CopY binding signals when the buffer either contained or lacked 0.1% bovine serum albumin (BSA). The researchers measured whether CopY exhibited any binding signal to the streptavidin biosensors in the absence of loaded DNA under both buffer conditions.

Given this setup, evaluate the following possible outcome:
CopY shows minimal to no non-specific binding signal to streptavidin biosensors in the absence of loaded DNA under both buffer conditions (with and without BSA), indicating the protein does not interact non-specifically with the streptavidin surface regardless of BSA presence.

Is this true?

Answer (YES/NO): NO